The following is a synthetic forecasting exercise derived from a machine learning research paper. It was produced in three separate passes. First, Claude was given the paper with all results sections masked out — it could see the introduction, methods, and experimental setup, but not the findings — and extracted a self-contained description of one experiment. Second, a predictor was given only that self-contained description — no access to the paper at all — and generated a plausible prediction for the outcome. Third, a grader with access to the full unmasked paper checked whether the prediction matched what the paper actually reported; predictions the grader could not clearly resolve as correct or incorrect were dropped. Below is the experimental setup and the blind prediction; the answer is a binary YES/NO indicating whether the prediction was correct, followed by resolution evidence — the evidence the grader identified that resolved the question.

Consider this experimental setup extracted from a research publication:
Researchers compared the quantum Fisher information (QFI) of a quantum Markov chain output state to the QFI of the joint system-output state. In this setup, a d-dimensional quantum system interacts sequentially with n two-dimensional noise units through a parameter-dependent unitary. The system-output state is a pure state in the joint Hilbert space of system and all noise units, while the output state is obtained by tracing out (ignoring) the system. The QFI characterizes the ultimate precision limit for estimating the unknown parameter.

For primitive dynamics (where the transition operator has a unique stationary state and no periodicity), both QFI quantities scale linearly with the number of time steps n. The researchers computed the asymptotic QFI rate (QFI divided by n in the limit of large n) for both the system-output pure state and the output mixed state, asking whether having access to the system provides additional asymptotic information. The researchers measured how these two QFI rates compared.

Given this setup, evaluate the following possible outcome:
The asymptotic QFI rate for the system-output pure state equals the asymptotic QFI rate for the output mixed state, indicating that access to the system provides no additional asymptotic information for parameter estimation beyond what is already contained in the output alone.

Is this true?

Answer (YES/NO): YES